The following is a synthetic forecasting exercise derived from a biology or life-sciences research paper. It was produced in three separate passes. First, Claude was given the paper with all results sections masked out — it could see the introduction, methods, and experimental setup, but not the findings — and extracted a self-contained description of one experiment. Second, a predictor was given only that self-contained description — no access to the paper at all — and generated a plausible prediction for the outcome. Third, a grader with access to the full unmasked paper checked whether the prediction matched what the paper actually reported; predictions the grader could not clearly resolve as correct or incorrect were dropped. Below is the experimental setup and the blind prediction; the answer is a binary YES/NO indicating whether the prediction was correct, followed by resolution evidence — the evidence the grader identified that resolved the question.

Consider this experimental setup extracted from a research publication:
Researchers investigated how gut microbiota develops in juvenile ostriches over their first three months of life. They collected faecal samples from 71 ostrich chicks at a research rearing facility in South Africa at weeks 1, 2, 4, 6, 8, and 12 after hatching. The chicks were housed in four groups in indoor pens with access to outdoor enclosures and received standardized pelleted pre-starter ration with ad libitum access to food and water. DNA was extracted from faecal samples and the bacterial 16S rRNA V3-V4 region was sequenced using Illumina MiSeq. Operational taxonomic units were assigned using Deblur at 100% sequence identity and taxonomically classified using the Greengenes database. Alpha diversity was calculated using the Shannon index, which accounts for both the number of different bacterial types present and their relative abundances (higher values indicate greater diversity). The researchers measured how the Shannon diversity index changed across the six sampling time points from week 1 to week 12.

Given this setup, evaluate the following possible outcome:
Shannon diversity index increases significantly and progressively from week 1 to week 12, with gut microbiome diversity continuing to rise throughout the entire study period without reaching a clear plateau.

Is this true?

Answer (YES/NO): YES